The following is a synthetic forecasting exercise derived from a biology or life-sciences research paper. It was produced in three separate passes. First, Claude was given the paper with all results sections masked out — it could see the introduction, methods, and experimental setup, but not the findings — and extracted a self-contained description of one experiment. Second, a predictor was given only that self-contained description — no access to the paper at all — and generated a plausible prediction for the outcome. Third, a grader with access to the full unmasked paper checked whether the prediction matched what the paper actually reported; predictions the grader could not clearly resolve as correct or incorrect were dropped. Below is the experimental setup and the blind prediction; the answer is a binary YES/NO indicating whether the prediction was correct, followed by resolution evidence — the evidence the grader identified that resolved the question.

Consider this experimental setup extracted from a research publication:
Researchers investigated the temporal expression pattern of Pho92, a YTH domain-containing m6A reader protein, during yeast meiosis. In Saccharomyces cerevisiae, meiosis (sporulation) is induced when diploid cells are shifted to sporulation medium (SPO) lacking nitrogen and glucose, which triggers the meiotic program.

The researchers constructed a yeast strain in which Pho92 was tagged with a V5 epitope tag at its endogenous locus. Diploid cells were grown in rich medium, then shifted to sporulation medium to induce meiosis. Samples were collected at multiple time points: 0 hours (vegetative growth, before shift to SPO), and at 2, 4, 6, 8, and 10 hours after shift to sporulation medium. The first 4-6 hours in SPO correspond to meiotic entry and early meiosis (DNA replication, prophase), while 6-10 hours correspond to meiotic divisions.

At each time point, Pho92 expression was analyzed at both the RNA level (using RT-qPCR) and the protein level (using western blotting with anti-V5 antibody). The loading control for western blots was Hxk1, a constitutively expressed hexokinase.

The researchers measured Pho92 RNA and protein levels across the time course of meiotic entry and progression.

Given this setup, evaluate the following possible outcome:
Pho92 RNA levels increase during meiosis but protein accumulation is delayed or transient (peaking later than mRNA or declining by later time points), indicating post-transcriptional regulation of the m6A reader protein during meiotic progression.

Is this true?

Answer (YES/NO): NO